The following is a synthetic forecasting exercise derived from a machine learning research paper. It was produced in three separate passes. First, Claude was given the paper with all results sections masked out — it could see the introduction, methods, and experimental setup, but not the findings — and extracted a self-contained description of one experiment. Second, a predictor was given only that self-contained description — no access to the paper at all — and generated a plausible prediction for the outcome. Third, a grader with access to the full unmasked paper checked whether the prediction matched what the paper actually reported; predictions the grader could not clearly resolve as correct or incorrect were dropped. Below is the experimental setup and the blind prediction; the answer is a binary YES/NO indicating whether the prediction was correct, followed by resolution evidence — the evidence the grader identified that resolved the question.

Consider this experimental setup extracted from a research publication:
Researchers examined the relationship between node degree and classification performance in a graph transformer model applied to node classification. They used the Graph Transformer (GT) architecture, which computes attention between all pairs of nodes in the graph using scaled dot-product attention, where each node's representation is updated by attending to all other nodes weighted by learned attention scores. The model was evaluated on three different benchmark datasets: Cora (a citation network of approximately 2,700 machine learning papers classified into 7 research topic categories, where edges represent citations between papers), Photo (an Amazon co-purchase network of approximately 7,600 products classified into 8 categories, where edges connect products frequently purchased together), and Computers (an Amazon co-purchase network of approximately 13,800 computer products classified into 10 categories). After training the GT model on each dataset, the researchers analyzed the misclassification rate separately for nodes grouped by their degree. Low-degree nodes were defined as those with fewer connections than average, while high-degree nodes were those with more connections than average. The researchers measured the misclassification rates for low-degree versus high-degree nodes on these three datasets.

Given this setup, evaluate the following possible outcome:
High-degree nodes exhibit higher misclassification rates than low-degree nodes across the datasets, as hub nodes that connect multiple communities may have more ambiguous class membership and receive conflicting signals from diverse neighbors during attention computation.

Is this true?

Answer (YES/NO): NO